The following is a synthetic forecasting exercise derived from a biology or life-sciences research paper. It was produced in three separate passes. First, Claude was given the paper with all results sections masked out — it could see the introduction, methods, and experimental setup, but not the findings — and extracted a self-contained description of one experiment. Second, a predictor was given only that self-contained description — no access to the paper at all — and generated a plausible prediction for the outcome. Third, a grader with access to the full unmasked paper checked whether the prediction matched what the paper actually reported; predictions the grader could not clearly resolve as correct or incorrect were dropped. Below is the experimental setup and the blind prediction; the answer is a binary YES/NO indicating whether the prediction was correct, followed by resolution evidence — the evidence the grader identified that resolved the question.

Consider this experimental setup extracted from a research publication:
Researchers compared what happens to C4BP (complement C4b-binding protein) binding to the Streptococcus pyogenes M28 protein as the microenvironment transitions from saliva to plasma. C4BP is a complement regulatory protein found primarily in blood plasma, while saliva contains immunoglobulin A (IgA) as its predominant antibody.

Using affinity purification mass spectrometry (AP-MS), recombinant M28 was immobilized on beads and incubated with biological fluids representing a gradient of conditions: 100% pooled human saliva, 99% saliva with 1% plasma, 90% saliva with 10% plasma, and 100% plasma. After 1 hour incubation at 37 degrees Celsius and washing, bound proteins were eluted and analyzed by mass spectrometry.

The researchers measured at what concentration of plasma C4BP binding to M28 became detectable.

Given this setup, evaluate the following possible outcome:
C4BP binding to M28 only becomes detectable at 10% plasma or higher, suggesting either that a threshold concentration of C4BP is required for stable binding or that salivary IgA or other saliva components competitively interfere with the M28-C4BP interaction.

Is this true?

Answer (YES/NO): YES